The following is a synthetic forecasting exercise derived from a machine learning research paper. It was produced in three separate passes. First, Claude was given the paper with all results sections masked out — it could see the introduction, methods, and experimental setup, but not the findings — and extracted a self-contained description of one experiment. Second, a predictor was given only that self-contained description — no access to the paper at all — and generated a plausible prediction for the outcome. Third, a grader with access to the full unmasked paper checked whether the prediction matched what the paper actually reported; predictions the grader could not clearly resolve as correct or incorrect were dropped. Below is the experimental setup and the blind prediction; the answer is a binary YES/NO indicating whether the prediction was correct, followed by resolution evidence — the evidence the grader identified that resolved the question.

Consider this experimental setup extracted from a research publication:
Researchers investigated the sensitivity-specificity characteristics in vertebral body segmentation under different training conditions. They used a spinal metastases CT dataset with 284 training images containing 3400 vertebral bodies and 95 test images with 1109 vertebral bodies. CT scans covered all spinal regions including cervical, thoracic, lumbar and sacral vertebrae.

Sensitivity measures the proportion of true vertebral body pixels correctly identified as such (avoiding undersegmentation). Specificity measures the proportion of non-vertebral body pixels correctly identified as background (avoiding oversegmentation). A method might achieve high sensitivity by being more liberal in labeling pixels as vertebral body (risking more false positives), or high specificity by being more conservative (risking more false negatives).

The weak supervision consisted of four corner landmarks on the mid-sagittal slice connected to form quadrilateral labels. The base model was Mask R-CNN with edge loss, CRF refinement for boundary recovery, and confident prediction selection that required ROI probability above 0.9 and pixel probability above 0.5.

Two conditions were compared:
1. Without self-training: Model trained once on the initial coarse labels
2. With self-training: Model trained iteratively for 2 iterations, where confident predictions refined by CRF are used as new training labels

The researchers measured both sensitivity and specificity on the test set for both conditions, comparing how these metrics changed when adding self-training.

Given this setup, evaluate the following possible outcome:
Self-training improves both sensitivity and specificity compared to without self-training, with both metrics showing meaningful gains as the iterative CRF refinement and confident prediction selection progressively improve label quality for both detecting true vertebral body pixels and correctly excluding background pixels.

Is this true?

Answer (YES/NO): NO